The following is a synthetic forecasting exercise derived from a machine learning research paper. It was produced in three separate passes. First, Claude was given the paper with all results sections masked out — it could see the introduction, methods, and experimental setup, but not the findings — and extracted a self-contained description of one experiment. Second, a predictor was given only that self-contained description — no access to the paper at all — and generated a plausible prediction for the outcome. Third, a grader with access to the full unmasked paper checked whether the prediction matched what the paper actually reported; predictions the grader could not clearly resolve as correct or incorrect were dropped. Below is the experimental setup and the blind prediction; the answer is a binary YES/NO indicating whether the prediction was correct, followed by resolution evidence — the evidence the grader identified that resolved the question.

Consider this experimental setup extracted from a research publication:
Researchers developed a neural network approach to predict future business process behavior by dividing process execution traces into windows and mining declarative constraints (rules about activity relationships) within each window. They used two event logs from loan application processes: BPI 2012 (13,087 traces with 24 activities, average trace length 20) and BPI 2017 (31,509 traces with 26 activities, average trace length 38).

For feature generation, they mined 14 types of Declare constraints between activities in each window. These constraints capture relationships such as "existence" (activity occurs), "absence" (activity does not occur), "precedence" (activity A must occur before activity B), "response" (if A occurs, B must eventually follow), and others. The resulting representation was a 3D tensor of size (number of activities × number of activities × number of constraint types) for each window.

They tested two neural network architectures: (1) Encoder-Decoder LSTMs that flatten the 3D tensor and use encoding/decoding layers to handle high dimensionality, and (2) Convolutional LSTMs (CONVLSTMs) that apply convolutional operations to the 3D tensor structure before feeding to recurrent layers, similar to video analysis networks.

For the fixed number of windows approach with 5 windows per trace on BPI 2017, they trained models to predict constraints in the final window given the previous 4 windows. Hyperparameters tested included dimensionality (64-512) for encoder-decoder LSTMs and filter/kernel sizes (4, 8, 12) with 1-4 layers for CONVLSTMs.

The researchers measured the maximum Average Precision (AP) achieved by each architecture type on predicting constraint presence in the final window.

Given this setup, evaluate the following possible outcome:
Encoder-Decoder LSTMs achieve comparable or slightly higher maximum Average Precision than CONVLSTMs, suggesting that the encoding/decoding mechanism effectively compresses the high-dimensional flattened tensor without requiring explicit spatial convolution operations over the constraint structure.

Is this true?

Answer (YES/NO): YES